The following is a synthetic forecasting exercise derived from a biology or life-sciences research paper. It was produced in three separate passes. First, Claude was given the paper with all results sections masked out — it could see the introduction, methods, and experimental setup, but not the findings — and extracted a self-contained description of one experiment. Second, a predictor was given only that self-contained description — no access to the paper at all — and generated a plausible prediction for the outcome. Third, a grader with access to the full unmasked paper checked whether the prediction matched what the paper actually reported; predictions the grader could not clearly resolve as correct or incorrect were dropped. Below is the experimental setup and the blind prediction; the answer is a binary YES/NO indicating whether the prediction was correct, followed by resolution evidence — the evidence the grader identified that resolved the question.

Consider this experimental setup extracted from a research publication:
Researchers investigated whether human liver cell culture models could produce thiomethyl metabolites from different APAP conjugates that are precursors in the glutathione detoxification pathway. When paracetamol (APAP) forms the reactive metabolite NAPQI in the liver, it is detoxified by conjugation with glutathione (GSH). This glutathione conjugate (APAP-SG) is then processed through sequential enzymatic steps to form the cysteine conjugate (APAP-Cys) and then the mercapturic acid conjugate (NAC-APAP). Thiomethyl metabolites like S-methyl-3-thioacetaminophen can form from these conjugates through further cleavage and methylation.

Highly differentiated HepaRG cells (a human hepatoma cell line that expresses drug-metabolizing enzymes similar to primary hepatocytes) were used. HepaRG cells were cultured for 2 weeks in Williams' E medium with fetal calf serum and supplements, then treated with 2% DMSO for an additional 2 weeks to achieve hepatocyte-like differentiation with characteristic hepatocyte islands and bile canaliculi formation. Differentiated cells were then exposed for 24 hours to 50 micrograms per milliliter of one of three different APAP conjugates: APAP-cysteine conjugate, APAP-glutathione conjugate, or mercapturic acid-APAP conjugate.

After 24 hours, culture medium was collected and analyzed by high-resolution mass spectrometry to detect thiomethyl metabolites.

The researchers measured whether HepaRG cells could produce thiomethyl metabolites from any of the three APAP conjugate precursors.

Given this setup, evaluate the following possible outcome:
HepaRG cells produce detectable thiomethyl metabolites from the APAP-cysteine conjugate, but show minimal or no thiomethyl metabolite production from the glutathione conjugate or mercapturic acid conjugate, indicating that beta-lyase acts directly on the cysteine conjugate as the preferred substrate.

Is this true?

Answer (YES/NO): NO